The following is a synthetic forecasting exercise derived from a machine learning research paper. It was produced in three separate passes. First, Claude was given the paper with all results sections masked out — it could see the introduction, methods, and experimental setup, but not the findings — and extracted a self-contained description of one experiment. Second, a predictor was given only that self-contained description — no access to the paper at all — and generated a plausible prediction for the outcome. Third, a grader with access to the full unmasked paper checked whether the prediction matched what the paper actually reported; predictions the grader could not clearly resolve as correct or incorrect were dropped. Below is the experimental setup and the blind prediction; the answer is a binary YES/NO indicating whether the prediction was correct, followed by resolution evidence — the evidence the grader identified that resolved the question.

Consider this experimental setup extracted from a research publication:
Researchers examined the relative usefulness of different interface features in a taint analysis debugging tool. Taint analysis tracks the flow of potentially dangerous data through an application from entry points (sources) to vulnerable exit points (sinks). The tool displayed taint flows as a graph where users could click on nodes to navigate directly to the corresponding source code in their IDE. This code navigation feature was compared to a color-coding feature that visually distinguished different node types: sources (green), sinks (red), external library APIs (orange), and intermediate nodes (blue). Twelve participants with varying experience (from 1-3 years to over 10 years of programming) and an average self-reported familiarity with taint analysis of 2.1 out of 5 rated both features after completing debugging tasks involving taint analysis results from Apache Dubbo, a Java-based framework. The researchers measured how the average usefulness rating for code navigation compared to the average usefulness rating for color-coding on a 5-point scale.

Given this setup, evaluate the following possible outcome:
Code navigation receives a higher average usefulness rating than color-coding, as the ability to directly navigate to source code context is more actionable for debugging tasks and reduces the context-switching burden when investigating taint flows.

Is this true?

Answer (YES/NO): NO